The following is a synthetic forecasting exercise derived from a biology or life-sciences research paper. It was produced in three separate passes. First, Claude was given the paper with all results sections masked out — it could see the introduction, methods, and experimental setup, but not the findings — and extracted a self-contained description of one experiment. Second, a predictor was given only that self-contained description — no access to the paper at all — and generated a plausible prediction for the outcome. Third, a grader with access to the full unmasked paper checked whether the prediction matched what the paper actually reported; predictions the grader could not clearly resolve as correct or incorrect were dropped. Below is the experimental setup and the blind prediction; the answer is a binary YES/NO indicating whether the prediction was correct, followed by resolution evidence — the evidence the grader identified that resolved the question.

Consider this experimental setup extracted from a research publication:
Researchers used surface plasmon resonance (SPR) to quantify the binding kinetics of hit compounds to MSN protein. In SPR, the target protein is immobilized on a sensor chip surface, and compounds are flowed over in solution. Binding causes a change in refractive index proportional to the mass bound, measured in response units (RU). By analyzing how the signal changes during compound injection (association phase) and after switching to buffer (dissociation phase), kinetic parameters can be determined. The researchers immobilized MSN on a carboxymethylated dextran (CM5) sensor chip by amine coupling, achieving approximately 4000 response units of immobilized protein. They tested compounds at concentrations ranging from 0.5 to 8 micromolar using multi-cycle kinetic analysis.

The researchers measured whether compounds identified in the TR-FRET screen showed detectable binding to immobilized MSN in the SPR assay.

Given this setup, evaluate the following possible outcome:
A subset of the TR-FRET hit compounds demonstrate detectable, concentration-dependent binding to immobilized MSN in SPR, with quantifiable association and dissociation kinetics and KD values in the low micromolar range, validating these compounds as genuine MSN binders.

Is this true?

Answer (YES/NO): YES